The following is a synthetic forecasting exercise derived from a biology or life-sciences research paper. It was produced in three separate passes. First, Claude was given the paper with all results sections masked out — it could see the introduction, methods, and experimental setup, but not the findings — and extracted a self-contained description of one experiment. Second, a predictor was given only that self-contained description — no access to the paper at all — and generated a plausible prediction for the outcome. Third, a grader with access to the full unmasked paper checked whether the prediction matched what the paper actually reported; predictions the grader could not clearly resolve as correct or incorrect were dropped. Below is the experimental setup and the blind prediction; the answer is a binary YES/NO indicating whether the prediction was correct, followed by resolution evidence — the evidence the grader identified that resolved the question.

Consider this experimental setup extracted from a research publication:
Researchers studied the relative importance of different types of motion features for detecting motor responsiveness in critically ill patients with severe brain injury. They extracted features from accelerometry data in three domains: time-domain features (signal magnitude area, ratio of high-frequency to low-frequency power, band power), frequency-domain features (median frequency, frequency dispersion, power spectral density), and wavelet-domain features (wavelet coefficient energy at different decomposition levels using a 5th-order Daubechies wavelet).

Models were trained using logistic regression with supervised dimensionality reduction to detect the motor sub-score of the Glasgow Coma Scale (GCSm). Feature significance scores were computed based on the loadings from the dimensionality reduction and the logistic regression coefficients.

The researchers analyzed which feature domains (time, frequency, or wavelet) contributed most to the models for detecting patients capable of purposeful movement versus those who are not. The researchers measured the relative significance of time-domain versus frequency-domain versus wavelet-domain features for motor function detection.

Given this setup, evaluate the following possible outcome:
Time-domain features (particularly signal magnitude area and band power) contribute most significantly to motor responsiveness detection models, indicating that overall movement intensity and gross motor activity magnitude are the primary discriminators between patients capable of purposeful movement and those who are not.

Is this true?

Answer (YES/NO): NO